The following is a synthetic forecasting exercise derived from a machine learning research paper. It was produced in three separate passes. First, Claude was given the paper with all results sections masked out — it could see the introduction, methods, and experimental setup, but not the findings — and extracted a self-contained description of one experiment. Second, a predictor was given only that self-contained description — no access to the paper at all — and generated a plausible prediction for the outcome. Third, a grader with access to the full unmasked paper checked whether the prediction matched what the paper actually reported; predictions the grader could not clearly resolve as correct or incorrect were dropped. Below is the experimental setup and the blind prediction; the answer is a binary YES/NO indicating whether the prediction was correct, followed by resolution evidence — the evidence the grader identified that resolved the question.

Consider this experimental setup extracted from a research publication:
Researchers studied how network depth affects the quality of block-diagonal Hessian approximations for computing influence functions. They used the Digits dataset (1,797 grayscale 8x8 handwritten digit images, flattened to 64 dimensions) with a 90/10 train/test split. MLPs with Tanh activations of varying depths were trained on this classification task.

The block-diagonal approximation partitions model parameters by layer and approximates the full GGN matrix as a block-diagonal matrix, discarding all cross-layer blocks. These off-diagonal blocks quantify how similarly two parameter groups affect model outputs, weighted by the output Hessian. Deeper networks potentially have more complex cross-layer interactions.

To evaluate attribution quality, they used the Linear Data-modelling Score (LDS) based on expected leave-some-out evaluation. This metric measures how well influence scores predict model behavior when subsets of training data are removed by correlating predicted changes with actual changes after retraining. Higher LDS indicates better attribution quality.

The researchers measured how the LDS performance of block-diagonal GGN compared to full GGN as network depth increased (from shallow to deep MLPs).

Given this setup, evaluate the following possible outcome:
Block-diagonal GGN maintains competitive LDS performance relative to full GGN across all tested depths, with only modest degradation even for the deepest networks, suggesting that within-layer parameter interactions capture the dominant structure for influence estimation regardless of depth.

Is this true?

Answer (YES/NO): NO